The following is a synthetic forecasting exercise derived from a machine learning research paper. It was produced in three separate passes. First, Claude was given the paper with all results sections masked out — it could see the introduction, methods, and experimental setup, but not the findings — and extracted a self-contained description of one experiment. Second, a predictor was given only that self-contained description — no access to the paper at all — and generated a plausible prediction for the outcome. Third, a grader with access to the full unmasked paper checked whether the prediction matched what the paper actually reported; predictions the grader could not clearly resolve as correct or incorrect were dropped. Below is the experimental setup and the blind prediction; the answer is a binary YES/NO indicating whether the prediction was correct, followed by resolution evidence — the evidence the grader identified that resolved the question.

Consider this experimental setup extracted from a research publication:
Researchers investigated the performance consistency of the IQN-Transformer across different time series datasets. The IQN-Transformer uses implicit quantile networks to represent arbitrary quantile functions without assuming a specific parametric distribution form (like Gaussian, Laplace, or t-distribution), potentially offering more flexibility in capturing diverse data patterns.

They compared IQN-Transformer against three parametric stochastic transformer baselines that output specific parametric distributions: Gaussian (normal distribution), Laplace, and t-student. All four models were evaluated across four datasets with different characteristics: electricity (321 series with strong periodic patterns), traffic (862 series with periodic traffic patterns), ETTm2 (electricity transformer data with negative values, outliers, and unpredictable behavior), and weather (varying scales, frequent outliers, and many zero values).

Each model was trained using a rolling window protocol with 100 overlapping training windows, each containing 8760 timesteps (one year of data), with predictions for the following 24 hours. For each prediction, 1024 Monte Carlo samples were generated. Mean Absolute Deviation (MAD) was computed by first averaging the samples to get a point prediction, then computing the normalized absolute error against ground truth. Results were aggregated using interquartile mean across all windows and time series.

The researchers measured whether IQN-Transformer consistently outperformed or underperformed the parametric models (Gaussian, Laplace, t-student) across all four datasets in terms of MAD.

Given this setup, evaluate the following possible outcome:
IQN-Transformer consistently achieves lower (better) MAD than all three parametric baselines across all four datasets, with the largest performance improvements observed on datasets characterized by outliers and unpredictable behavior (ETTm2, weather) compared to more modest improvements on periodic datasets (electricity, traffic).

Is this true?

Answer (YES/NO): NO